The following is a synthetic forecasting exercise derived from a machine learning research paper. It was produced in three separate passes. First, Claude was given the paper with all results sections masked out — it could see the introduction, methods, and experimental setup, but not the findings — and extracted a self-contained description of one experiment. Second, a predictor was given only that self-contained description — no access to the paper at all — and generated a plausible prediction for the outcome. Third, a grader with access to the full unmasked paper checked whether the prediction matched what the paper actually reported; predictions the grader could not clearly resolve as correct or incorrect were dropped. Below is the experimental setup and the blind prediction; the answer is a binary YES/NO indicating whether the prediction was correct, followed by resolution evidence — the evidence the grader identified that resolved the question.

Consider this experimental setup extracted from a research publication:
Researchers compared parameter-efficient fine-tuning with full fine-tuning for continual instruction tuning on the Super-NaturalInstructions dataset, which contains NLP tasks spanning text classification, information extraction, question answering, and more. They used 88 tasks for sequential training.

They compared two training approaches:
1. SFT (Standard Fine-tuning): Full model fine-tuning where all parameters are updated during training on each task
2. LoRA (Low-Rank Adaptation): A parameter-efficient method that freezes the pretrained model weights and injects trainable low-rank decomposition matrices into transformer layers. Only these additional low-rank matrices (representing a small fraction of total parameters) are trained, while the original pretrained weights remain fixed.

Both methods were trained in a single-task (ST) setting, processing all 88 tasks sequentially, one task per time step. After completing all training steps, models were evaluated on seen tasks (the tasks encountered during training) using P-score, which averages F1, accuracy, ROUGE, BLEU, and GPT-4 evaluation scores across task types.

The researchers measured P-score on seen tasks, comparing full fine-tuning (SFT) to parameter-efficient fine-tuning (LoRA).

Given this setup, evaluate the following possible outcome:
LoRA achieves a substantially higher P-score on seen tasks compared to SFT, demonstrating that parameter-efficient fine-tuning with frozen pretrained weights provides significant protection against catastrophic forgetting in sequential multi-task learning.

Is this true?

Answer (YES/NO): NO